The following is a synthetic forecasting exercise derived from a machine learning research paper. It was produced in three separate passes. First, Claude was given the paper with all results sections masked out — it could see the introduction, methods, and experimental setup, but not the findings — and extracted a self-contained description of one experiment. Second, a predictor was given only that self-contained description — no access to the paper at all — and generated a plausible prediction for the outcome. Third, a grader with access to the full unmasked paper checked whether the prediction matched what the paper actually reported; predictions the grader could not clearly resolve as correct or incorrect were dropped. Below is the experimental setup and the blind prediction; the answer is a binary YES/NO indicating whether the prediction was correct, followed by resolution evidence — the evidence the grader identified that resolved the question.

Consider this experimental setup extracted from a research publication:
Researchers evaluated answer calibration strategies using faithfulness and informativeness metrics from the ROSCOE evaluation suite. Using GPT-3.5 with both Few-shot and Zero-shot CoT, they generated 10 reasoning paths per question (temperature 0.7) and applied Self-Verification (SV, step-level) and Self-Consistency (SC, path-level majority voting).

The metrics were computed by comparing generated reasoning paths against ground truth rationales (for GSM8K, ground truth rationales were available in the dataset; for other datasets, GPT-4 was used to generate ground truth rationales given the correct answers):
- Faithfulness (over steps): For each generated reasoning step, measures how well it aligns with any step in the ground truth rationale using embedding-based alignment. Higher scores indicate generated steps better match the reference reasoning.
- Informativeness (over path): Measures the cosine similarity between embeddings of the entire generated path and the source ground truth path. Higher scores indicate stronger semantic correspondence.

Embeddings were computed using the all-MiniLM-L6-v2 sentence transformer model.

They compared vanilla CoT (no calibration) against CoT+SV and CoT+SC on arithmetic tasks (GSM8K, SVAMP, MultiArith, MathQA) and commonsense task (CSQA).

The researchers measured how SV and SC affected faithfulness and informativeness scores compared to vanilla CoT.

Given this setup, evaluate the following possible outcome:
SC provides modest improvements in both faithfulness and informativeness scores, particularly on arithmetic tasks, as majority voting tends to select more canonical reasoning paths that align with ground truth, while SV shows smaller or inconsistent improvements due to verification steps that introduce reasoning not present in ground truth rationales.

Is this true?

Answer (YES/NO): NO